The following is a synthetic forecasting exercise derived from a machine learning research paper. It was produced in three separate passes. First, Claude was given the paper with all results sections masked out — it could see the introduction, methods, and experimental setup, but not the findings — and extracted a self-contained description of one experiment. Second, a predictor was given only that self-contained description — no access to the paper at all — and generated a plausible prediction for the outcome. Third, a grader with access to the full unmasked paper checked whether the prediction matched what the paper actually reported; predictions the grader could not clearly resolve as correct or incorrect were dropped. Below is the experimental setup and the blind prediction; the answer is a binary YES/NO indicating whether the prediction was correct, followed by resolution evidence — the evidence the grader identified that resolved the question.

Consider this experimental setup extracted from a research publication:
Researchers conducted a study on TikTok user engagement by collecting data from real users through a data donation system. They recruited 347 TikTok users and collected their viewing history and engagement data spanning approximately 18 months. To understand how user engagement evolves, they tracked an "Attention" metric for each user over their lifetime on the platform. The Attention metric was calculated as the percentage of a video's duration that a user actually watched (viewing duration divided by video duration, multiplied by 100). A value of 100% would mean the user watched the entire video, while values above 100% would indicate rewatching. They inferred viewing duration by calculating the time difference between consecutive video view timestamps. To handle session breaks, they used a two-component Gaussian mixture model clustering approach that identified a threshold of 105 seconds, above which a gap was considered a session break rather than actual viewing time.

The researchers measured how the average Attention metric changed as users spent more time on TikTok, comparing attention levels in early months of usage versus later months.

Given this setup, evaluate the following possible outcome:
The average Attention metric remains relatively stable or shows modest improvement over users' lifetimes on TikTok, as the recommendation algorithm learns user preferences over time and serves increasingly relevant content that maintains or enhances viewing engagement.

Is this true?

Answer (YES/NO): YES